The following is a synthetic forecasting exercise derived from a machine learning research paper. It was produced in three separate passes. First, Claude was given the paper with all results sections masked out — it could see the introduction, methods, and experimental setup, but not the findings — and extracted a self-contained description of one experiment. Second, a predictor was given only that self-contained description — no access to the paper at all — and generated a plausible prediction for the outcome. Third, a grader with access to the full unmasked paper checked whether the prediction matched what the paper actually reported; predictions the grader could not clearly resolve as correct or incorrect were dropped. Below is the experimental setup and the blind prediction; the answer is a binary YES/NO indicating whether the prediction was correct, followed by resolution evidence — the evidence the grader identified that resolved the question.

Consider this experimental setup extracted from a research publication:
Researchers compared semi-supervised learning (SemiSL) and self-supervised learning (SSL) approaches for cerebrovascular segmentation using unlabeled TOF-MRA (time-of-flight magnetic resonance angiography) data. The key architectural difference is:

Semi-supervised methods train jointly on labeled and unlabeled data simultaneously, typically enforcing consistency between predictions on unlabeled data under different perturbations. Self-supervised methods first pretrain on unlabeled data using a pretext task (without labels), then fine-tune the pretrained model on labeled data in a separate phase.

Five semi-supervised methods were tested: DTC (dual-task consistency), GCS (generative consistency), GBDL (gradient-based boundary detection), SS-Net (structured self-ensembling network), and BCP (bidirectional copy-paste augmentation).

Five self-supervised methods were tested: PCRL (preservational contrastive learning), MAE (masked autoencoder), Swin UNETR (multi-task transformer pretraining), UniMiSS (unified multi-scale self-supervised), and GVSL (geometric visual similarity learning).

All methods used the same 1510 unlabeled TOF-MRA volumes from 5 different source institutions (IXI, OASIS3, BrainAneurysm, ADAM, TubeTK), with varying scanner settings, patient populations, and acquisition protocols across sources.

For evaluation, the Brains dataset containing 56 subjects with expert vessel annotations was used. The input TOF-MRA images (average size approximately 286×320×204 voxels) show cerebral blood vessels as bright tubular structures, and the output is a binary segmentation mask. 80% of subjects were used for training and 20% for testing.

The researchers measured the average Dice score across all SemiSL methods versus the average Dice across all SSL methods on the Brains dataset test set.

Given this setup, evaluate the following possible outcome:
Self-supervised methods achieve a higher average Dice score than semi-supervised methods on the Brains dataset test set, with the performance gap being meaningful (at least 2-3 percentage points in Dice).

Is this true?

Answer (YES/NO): YES